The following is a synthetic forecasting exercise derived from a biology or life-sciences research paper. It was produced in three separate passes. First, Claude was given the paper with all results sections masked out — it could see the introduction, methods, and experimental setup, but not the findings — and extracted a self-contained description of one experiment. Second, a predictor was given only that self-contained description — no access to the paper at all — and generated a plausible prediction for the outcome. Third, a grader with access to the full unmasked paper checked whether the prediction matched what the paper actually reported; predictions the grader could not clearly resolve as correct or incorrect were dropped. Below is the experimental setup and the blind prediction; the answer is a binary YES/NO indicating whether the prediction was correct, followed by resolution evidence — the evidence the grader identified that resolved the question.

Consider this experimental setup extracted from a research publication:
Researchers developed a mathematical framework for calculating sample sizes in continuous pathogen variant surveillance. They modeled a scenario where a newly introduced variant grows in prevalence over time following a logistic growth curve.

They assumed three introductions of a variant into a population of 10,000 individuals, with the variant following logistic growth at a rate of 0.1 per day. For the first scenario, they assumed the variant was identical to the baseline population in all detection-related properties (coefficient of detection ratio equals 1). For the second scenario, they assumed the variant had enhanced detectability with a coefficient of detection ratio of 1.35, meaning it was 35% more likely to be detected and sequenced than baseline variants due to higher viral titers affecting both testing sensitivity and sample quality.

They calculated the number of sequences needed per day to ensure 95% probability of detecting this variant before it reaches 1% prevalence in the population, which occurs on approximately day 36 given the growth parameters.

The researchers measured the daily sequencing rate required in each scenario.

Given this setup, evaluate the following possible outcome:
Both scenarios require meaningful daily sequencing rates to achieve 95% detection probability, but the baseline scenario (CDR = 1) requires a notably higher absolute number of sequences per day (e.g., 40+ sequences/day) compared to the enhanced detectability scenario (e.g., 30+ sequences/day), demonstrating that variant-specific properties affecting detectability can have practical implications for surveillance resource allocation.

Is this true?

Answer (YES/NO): NO